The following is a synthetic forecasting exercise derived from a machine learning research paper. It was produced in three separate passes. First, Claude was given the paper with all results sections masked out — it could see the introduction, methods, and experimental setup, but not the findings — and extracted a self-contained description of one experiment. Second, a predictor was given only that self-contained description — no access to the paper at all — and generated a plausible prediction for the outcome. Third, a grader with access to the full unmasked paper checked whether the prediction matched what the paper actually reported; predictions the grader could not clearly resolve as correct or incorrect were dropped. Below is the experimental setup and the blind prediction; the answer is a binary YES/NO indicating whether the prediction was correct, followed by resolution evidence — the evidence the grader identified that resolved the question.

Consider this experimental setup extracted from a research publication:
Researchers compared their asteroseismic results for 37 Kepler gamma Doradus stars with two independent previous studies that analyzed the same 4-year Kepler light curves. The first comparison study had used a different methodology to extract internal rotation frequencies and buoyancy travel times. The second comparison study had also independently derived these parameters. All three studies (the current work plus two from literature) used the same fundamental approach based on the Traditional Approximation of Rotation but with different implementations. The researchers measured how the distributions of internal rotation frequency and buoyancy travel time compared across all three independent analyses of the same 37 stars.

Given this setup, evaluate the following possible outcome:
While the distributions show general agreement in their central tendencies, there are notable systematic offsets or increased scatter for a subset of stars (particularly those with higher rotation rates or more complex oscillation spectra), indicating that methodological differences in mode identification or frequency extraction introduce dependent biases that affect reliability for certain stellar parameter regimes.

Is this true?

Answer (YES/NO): NO